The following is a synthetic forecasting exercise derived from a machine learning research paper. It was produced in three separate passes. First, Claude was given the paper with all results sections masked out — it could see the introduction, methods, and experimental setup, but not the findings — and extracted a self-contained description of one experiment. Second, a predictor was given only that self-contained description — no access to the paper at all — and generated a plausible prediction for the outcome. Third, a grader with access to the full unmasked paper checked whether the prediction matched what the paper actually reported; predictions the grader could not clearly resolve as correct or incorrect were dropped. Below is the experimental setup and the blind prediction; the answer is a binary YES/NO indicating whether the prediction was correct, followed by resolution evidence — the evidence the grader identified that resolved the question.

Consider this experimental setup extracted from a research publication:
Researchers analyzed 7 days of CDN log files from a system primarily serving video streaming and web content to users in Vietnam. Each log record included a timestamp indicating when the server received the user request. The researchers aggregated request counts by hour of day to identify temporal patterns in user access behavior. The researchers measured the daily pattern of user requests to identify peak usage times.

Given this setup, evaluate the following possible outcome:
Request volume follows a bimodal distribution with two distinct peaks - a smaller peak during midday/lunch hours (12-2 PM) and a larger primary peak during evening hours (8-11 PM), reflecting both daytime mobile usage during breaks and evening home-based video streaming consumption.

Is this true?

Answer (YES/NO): NO